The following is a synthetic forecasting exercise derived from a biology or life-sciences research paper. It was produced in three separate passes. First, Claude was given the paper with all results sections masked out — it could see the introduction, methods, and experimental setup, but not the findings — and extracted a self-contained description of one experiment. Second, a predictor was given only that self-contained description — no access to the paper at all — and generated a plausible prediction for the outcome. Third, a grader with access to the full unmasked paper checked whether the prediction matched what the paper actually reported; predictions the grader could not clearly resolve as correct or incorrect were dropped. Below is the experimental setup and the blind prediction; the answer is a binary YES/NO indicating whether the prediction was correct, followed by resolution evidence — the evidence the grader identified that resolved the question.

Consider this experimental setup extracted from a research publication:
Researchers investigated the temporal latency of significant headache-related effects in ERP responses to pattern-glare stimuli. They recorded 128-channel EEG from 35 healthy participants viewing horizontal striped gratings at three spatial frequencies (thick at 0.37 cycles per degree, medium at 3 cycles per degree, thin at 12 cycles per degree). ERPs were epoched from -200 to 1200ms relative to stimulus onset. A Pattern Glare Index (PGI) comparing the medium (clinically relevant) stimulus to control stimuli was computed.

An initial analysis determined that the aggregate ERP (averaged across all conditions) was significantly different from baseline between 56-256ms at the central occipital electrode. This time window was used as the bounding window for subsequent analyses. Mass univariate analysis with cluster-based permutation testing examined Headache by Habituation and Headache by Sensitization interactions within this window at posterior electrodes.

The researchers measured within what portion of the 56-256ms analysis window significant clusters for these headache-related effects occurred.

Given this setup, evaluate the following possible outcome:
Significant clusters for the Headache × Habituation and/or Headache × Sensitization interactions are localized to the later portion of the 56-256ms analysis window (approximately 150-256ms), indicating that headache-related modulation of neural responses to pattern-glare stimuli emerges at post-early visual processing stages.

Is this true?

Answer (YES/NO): NO